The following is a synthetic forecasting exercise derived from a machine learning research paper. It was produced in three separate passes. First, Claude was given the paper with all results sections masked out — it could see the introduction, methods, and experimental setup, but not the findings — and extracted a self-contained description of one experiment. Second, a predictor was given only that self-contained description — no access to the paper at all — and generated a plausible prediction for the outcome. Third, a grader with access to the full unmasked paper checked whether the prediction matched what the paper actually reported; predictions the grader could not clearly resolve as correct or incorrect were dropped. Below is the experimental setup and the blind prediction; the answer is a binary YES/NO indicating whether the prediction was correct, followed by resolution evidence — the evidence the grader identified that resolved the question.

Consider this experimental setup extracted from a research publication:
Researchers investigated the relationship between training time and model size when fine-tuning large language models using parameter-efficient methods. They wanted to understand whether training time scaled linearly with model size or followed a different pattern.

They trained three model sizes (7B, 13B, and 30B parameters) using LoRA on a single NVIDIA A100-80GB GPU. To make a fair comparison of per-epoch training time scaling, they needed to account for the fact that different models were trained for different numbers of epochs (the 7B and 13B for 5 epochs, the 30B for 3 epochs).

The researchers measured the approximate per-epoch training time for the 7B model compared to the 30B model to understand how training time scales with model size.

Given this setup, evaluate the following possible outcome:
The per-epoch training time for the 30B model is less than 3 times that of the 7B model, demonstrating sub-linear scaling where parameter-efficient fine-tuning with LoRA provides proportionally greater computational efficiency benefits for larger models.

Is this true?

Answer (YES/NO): NO